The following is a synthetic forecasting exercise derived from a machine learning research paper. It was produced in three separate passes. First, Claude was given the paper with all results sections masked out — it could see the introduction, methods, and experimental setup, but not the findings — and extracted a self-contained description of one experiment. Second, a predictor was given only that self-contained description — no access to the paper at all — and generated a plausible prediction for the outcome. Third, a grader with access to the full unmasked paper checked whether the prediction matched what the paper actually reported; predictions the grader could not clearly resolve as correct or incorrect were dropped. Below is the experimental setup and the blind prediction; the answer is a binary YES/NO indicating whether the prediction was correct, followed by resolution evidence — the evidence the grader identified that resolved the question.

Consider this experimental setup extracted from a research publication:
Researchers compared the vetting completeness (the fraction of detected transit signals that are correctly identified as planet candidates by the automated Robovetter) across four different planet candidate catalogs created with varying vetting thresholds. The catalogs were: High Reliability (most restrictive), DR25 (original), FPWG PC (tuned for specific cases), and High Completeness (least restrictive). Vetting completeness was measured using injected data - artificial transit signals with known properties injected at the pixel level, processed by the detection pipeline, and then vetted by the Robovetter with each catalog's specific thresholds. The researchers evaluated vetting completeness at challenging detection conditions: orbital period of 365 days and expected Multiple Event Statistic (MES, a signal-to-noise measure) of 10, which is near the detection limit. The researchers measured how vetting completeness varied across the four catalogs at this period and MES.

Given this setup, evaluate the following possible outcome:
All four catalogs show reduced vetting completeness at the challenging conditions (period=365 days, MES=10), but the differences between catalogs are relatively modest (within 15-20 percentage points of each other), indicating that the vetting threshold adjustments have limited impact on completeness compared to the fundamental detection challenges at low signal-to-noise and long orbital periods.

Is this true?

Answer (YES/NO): NO